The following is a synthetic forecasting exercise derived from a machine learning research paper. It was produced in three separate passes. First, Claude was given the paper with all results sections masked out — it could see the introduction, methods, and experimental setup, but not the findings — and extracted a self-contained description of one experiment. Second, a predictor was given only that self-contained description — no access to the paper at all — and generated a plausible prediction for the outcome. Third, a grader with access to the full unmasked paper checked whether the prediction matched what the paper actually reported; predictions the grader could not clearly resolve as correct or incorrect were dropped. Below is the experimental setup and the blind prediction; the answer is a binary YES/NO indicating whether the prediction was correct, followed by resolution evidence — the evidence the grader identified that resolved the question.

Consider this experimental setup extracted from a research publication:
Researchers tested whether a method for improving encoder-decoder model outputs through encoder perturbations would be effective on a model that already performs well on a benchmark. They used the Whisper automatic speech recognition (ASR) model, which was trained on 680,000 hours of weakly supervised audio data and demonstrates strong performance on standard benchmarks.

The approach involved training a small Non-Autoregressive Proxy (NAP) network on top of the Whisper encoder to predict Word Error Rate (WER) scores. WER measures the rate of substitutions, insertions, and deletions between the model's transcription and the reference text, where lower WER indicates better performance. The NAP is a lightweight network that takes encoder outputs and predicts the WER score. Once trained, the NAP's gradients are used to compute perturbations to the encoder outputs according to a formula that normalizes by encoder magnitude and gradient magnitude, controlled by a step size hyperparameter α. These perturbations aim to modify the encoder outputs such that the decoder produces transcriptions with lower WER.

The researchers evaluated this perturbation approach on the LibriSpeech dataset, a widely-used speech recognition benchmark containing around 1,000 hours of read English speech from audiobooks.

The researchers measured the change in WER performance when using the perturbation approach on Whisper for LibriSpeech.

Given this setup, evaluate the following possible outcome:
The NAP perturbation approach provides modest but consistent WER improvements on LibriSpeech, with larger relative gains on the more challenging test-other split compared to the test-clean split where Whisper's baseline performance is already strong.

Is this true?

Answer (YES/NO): NO